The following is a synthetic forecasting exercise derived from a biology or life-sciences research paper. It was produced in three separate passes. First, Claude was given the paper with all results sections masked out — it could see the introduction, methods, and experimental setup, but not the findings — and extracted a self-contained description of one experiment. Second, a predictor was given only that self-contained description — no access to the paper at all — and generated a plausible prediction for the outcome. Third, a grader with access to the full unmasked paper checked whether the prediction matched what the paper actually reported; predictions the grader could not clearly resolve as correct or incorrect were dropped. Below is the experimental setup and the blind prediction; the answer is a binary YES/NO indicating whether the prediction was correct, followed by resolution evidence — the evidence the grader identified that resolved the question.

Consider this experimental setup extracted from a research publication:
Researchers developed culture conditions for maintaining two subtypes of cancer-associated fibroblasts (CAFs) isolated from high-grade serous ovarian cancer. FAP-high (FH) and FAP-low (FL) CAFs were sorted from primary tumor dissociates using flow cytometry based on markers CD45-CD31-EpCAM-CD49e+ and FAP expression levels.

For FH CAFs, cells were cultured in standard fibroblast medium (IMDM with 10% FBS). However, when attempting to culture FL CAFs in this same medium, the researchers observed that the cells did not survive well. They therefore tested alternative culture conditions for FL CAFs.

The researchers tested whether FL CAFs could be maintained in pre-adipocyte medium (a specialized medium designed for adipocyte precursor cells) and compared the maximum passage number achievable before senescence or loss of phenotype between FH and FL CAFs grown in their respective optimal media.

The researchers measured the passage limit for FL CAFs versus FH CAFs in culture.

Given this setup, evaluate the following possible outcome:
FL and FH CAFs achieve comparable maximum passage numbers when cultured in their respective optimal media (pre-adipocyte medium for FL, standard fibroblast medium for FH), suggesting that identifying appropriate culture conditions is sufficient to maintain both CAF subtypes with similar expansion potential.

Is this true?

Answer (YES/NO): NO